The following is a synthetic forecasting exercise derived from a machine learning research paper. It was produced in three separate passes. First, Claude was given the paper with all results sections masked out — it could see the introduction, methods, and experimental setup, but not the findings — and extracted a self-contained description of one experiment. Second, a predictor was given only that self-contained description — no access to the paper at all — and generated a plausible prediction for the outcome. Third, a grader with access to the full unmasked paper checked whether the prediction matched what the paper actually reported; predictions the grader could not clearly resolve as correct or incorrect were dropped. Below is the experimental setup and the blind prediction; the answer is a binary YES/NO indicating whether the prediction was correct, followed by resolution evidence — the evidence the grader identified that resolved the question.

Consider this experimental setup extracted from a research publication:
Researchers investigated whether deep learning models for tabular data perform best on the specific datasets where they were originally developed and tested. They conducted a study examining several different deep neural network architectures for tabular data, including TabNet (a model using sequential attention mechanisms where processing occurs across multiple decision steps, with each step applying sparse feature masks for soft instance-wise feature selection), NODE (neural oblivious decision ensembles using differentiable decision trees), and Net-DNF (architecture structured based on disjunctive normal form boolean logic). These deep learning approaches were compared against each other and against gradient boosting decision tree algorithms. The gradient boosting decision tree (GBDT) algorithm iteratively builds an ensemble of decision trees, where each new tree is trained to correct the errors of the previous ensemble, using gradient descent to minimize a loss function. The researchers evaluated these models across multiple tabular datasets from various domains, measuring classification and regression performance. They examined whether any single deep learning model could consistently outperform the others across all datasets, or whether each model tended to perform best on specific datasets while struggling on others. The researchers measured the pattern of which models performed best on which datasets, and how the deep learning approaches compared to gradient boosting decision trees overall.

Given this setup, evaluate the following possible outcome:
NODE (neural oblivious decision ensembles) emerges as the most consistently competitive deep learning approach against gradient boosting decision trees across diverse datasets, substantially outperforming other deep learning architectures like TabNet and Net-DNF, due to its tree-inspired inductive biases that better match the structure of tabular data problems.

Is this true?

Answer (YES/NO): NO